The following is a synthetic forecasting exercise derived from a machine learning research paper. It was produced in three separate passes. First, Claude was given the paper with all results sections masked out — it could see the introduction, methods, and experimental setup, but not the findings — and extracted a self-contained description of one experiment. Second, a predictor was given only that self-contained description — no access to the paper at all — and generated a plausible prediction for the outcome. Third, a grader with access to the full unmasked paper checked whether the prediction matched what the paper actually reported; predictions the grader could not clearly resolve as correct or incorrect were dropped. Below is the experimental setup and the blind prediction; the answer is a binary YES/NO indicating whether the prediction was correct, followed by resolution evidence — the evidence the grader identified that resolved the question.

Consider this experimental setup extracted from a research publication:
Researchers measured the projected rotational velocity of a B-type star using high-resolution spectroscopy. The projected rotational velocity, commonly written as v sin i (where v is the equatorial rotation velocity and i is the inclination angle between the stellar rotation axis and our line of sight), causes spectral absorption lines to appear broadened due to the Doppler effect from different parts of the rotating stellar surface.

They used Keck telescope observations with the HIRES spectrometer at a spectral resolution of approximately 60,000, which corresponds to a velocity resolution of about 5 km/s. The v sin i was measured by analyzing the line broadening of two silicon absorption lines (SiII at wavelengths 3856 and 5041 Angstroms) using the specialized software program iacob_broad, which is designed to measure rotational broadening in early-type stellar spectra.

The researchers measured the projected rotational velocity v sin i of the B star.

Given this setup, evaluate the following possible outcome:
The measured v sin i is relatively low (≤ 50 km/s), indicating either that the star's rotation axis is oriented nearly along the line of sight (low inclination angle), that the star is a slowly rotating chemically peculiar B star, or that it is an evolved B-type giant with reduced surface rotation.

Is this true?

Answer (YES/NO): YES